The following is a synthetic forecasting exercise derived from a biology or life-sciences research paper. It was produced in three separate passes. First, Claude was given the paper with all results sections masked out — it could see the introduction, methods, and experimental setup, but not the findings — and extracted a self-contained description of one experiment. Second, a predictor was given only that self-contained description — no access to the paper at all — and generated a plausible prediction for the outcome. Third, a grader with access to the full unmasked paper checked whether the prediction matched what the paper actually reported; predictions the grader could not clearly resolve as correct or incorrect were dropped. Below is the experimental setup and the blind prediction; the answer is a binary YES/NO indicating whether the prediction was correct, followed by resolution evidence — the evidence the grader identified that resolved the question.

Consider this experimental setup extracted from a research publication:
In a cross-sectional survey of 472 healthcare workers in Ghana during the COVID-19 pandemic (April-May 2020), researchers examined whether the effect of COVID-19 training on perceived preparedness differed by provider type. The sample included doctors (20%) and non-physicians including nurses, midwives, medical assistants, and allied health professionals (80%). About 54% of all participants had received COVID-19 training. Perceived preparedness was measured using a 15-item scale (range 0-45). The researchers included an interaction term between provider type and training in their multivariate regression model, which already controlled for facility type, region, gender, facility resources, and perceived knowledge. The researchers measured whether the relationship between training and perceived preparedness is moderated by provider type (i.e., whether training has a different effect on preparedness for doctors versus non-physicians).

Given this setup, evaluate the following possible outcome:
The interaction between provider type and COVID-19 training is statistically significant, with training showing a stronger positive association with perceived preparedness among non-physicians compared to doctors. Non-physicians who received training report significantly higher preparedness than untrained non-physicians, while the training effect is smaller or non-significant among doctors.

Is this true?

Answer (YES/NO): NO